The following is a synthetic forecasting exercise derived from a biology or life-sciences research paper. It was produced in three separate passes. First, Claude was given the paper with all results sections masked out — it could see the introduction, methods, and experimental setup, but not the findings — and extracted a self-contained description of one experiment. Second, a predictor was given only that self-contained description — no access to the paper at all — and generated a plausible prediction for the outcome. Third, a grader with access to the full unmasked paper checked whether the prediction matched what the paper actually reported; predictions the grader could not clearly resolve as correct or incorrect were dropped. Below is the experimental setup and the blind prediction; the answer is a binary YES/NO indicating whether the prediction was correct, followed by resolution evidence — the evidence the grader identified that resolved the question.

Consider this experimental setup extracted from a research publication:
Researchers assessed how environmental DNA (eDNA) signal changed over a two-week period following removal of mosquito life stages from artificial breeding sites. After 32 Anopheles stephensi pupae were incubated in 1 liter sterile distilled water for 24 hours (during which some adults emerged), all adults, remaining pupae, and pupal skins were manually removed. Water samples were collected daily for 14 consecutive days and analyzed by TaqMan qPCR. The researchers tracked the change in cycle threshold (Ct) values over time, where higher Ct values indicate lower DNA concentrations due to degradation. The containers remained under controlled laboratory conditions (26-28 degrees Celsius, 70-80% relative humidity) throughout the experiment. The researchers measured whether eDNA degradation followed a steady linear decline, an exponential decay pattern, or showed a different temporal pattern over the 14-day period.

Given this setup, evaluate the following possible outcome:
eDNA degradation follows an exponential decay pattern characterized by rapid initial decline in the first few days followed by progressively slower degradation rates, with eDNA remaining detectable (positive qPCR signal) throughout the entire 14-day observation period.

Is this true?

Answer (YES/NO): NO